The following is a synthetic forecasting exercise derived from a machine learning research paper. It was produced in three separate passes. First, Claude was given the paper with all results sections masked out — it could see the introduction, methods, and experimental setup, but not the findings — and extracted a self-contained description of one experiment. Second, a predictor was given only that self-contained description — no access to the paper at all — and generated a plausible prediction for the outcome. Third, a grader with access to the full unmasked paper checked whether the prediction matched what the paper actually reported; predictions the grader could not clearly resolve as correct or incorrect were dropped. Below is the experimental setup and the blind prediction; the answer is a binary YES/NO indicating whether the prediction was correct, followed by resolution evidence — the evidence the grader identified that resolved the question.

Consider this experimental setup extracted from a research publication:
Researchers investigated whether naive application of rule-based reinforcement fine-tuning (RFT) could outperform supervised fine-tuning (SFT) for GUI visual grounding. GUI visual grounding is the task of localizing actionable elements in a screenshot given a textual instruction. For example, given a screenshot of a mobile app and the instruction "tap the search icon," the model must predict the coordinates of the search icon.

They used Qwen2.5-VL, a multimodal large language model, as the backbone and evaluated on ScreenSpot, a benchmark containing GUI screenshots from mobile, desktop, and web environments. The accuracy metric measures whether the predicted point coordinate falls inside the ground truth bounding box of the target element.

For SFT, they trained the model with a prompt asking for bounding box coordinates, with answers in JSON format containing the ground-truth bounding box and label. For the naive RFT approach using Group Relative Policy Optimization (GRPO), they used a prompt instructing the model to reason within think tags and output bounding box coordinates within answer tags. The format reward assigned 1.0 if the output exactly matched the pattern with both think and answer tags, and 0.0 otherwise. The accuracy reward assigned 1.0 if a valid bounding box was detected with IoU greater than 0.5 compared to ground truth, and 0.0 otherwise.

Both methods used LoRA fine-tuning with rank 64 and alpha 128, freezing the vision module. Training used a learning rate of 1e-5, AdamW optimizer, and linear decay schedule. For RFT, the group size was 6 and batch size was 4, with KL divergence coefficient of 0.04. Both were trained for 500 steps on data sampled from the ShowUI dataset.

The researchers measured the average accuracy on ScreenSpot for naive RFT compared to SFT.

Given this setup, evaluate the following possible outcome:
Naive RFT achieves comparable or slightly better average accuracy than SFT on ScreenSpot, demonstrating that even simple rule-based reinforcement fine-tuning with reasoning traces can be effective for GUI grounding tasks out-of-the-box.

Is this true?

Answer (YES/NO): NO